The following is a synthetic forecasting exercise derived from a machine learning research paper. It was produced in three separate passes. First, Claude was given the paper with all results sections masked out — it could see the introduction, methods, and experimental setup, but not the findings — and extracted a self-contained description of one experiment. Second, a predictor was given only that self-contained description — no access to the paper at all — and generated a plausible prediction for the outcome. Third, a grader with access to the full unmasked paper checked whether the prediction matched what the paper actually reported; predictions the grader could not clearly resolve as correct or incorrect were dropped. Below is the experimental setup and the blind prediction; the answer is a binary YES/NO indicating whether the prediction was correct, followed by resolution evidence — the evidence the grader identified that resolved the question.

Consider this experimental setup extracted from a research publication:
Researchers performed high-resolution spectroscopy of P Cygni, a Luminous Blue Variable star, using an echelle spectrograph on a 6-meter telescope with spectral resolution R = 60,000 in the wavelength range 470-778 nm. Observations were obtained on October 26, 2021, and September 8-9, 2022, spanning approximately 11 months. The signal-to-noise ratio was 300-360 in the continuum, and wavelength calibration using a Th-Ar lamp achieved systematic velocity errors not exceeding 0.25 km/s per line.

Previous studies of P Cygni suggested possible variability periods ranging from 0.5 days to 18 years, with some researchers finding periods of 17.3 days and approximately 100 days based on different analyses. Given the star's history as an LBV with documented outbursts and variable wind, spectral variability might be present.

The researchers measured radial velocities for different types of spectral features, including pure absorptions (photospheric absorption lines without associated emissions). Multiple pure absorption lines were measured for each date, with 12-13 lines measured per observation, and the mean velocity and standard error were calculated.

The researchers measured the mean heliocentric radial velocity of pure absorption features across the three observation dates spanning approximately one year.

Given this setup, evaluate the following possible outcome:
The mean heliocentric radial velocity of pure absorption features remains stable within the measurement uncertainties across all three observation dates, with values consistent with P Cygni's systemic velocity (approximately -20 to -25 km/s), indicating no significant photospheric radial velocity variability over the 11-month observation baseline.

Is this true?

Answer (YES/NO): NO